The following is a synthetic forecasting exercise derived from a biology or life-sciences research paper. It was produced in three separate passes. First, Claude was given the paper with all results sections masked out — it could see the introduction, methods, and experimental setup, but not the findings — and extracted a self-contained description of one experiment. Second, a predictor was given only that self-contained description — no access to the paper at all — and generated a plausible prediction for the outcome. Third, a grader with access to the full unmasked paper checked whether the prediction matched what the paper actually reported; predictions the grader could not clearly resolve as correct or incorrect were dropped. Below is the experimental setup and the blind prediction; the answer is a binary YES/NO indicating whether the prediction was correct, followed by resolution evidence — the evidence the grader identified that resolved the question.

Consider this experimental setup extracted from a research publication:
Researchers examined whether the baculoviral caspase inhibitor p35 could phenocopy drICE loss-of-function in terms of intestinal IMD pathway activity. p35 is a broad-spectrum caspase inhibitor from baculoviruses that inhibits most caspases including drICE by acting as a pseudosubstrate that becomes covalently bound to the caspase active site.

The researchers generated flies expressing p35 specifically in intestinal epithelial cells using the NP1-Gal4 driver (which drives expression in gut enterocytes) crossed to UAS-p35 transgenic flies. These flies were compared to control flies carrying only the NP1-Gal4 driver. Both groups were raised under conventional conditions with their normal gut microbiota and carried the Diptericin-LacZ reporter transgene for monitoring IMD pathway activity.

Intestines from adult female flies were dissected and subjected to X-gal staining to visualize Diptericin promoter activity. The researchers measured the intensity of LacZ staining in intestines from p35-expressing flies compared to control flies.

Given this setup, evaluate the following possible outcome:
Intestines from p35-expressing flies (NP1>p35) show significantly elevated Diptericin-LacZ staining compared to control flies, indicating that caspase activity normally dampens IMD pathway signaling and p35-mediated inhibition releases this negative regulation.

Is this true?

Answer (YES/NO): YES